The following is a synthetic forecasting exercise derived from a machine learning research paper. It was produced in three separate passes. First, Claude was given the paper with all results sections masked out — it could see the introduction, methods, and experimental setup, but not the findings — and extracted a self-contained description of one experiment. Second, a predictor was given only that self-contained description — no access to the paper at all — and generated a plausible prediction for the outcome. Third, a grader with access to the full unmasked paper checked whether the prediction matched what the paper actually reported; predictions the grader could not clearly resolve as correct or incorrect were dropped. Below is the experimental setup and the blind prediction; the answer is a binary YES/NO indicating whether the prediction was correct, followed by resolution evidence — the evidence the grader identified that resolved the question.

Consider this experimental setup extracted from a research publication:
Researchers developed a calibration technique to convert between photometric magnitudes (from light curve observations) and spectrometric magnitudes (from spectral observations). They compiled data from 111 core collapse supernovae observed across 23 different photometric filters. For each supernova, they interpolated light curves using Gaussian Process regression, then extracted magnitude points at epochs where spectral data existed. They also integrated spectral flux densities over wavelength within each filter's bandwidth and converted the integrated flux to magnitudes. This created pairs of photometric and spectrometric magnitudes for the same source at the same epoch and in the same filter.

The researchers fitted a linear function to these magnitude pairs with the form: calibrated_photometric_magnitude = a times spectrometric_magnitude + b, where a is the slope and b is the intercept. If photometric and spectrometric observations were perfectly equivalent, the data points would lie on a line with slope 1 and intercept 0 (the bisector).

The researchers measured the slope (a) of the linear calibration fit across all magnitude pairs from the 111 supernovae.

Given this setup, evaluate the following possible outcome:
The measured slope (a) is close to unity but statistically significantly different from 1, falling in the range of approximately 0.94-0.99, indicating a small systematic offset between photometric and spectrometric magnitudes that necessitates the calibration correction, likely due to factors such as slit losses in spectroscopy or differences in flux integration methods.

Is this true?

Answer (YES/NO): NO